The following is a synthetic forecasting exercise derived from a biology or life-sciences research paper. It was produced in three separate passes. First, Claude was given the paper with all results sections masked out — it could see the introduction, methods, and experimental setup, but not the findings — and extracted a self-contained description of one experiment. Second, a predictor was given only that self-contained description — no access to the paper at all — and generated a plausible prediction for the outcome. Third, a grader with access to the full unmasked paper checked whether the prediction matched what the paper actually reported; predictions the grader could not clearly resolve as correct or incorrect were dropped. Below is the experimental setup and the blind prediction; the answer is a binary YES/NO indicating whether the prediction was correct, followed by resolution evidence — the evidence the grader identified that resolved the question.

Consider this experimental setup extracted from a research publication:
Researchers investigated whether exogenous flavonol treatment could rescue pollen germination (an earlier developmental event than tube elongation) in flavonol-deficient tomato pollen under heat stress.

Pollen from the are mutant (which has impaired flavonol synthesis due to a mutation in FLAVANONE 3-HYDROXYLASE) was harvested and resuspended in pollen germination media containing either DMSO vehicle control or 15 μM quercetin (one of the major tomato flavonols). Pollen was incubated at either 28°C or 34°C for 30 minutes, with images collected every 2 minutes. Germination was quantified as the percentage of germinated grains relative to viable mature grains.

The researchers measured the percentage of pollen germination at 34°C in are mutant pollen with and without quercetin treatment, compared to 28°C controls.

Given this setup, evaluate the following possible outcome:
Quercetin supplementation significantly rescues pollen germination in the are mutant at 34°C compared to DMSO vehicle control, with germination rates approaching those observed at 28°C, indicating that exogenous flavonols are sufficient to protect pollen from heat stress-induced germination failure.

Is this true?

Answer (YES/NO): YES